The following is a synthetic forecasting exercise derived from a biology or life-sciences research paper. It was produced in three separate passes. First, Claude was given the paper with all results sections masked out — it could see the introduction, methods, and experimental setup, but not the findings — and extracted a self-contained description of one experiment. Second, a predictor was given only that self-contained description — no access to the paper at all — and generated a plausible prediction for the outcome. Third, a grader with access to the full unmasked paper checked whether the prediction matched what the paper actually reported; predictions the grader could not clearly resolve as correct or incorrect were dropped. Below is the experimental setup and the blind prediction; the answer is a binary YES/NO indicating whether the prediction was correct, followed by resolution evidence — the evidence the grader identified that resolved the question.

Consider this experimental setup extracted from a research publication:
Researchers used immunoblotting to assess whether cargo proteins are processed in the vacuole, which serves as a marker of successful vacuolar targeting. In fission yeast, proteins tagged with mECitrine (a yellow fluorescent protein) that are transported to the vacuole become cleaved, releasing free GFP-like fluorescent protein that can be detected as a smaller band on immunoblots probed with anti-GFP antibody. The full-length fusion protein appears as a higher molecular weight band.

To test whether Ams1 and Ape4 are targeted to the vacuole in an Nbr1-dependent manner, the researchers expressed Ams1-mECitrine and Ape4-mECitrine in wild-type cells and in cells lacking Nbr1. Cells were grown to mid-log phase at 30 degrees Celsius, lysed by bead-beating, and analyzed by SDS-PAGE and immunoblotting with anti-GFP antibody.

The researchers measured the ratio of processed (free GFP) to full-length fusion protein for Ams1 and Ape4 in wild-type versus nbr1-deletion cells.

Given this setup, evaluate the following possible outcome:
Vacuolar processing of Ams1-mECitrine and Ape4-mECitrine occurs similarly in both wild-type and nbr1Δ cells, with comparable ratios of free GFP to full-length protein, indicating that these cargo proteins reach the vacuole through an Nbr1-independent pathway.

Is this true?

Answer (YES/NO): NO